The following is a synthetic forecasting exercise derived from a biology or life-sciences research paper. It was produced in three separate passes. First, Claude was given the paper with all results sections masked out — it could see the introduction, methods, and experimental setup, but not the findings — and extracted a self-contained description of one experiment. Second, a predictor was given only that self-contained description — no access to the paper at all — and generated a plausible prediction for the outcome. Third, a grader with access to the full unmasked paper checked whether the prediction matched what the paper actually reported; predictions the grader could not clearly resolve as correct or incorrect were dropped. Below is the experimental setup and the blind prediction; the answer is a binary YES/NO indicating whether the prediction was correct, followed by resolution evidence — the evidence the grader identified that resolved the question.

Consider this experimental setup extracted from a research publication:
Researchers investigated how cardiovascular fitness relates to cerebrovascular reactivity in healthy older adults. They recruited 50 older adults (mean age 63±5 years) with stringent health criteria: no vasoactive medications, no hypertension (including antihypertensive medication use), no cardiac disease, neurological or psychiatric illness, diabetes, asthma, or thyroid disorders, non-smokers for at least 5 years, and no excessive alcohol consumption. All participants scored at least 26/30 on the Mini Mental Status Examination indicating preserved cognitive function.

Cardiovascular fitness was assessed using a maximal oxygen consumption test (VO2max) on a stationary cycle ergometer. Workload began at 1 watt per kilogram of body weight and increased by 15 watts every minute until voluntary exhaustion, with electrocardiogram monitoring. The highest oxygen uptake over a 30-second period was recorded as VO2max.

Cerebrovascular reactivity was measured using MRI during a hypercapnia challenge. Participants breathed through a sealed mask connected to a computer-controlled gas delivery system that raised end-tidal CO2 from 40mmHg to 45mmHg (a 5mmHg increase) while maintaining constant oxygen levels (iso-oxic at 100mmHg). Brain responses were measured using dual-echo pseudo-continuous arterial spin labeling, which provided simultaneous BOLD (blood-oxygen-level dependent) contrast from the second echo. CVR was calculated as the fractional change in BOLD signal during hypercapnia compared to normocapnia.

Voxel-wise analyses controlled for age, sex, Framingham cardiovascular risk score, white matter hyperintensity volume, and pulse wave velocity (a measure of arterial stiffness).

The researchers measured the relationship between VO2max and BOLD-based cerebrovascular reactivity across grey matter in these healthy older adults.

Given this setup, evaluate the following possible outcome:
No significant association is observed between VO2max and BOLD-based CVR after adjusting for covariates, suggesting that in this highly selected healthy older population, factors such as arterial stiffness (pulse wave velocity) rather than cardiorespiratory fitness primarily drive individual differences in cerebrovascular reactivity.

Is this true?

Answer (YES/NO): NO